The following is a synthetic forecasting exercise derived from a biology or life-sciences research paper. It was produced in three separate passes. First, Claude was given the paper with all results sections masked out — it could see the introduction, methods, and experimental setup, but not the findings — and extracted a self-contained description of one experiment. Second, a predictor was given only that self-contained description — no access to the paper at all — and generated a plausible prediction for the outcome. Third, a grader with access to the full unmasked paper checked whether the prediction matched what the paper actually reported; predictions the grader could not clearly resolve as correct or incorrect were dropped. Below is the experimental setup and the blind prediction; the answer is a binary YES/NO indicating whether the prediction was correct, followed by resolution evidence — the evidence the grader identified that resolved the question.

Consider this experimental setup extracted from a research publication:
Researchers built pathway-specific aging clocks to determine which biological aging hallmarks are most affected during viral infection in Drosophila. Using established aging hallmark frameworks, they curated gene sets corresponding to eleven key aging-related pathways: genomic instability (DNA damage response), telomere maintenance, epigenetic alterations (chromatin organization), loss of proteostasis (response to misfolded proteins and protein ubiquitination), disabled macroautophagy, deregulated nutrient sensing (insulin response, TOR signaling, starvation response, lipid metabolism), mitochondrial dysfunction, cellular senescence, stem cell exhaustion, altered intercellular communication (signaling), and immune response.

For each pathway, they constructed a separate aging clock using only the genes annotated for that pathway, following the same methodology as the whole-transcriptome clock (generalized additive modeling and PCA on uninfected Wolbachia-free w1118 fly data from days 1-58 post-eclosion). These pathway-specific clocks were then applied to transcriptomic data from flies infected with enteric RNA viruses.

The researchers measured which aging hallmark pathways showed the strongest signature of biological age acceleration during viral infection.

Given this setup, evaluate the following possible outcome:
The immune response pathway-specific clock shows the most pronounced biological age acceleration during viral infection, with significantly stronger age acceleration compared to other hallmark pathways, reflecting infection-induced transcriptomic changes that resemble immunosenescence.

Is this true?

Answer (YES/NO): NO